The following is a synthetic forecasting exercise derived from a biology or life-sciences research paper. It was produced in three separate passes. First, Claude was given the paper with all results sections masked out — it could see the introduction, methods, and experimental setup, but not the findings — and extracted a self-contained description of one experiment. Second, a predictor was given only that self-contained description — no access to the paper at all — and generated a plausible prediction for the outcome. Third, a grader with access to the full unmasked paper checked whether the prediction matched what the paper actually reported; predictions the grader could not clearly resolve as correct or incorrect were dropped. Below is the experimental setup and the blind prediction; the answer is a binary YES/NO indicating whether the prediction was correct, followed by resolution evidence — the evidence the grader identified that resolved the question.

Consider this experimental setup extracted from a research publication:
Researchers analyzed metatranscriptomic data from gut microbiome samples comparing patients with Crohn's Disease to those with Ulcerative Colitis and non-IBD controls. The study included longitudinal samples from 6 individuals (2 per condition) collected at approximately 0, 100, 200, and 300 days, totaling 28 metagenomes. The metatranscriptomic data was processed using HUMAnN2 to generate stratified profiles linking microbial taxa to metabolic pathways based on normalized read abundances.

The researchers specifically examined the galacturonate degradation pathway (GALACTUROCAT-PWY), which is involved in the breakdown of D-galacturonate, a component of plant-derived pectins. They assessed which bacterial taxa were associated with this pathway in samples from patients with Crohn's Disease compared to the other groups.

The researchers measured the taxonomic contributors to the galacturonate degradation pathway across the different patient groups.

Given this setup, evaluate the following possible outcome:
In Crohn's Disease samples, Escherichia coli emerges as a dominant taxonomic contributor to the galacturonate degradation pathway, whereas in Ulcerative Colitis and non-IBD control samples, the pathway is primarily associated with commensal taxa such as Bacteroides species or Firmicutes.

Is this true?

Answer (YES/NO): NO